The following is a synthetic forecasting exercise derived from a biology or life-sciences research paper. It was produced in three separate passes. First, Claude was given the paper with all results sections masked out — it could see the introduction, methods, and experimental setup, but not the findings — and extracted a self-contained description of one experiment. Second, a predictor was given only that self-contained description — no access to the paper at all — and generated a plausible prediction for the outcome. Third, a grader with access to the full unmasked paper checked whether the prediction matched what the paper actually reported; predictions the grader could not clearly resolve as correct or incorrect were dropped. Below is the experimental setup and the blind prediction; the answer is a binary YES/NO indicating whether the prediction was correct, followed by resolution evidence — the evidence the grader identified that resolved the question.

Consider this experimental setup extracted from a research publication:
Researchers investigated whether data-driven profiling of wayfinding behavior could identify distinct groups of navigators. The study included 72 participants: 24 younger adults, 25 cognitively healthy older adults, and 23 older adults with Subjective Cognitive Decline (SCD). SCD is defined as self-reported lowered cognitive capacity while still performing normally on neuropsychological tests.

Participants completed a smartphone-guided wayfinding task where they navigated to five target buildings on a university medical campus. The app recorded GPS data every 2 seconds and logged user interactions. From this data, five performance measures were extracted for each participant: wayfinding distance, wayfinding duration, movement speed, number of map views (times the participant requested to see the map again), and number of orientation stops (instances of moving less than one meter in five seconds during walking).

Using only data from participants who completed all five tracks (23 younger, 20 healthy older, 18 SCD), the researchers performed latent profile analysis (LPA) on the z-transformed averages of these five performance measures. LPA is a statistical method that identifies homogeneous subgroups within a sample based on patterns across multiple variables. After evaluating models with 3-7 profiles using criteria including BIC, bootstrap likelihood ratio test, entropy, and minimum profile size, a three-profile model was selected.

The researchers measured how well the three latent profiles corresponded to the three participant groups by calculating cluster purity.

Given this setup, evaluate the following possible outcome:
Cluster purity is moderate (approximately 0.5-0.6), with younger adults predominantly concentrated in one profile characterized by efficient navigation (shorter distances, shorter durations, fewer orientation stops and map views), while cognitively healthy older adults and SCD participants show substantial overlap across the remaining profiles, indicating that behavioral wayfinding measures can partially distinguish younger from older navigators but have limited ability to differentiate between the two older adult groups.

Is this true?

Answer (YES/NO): YES